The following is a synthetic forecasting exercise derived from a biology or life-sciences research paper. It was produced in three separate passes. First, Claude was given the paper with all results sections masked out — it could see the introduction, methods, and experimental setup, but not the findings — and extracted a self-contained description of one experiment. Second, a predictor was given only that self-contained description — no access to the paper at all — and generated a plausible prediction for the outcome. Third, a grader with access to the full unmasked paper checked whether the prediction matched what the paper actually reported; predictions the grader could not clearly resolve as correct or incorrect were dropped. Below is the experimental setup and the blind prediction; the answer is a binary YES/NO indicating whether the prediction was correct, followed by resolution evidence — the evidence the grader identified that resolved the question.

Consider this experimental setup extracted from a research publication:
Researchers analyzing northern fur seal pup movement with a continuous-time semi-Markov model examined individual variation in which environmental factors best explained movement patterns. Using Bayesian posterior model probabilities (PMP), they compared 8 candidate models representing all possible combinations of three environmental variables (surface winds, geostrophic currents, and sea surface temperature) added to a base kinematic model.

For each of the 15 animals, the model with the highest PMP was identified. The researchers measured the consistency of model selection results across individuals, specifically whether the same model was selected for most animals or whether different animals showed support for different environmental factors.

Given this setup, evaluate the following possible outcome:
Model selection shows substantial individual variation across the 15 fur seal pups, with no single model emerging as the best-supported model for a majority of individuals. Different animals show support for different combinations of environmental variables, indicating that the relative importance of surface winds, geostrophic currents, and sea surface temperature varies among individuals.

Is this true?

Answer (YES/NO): NO